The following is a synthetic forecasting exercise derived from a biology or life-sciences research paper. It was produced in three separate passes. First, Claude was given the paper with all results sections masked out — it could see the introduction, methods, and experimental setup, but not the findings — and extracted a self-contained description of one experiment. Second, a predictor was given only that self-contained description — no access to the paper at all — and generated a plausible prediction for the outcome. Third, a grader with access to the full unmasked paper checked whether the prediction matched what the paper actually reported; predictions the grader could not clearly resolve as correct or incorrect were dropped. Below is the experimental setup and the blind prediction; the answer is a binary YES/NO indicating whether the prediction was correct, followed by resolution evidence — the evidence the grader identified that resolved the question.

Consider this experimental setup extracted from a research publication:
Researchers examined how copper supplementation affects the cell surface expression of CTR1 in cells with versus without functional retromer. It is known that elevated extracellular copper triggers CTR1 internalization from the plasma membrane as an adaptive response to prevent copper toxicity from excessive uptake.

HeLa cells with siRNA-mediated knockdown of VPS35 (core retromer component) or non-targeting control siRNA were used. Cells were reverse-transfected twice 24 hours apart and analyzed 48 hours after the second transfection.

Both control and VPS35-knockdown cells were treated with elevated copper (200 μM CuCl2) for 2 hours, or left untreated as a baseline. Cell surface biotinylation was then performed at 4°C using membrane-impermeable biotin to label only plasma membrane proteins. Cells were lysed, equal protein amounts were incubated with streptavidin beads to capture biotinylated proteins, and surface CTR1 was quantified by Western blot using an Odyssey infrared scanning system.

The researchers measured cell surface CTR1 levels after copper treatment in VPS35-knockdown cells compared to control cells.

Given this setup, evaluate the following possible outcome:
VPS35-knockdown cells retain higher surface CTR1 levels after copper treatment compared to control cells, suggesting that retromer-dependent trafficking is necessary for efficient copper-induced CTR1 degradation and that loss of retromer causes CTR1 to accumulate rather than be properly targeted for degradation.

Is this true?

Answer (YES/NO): NO